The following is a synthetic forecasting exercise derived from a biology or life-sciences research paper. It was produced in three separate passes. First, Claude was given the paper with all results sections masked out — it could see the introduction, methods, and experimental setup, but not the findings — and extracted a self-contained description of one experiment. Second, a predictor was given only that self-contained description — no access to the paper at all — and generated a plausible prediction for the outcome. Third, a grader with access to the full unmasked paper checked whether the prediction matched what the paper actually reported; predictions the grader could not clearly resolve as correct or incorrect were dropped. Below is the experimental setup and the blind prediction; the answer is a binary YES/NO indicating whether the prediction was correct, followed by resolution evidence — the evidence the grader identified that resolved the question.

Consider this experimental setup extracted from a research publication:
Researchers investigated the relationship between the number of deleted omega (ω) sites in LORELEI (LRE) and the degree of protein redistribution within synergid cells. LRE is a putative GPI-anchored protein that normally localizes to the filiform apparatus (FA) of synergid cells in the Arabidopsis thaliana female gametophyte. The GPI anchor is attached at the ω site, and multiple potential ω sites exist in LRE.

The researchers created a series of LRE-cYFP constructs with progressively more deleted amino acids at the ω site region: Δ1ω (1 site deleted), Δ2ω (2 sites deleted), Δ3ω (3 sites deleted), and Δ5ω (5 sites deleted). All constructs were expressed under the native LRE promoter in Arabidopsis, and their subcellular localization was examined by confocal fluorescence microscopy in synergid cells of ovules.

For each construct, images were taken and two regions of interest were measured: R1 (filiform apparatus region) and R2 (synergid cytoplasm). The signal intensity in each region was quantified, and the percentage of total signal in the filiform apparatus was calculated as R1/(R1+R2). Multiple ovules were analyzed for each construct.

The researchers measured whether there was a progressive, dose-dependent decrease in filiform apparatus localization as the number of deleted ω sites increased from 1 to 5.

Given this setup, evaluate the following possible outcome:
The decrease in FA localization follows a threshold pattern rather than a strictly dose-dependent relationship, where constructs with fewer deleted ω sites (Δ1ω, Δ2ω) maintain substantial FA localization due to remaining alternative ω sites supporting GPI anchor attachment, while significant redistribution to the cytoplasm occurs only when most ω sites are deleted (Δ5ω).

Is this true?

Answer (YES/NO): NO